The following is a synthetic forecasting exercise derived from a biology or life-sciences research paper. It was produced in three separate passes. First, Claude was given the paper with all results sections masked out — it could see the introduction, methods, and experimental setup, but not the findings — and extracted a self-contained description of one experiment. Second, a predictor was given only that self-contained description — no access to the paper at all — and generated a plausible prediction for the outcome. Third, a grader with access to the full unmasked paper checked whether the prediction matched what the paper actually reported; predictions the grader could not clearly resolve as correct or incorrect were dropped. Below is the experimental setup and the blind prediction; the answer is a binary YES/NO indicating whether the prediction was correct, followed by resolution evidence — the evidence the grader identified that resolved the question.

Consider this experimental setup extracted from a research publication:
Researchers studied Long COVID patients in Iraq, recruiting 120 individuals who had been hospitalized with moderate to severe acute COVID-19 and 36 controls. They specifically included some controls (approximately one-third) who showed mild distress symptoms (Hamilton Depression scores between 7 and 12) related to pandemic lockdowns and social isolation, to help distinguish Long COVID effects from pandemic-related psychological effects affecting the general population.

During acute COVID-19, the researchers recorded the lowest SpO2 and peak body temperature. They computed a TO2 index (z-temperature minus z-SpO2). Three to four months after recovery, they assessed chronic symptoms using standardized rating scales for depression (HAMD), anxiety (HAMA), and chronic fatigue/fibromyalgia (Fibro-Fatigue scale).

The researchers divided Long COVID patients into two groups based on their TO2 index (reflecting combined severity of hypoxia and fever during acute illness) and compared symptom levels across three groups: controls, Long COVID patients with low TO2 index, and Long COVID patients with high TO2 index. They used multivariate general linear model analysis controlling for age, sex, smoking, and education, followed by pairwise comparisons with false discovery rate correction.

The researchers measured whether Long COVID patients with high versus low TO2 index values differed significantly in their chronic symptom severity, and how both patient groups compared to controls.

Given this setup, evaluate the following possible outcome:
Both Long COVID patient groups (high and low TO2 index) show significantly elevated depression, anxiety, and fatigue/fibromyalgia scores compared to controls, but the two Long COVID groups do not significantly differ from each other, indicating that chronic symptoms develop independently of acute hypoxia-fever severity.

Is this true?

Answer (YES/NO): NO